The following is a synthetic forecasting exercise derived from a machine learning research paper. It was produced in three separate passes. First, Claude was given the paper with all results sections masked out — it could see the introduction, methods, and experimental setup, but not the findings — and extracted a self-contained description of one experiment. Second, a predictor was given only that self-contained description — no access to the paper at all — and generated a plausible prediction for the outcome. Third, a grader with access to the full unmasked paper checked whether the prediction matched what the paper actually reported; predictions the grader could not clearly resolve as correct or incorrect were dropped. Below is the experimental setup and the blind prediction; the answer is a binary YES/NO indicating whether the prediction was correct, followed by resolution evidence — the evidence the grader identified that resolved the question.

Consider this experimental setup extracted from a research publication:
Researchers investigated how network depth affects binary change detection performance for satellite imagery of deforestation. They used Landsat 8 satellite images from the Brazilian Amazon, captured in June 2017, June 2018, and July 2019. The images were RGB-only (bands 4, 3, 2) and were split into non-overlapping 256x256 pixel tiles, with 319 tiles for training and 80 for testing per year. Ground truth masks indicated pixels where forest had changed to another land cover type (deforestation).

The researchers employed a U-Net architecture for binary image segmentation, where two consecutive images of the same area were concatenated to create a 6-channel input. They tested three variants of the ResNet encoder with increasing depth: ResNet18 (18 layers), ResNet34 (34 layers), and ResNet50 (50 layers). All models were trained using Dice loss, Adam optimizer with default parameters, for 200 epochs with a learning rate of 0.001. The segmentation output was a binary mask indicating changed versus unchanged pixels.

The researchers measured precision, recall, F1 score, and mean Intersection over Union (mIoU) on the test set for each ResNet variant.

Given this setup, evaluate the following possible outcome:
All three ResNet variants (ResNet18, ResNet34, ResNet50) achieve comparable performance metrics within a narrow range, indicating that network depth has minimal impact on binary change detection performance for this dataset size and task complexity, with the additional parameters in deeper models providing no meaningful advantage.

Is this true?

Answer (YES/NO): NO